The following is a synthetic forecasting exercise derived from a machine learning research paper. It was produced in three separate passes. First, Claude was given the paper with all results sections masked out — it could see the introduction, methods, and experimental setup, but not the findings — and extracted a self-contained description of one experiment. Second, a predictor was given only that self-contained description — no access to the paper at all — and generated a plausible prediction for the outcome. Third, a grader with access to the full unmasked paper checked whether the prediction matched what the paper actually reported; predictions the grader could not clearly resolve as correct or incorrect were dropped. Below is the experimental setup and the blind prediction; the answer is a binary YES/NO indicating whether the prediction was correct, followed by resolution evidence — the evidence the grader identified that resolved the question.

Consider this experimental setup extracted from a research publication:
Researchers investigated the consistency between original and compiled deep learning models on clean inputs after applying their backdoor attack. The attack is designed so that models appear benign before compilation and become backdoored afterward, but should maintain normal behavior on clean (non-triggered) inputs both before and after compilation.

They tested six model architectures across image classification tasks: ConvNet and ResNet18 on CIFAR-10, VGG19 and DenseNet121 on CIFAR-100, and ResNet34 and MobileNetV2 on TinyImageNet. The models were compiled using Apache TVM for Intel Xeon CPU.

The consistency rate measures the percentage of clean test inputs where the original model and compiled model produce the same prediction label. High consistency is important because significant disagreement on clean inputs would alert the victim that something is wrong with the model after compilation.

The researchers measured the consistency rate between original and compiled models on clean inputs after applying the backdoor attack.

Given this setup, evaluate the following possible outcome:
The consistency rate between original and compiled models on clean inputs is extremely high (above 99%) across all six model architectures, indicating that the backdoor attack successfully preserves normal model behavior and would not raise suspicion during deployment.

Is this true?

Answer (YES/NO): YES